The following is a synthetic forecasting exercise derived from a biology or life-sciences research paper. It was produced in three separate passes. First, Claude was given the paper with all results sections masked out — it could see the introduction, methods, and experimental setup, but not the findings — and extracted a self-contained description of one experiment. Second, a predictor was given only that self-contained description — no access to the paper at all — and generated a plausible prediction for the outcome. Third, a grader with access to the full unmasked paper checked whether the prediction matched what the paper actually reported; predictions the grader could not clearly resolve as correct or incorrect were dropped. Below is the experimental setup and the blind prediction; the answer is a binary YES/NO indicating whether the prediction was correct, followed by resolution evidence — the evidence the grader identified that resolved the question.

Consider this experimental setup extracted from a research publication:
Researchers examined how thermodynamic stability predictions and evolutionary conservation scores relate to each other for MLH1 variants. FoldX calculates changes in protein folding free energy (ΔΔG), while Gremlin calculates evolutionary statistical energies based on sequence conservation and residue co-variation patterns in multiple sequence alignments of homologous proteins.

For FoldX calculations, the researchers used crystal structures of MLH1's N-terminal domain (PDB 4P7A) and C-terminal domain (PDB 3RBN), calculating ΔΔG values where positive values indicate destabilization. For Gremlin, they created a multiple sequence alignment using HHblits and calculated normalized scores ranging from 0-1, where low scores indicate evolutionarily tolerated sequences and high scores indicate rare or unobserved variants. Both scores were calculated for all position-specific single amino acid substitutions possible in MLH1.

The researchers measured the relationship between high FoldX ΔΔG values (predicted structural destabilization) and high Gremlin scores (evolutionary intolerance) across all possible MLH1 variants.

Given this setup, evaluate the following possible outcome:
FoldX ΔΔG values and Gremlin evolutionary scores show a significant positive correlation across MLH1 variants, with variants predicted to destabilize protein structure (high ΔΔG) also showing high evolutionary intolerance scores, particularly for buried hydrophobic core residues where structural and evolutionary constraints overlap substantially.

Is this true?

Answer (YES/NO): NO